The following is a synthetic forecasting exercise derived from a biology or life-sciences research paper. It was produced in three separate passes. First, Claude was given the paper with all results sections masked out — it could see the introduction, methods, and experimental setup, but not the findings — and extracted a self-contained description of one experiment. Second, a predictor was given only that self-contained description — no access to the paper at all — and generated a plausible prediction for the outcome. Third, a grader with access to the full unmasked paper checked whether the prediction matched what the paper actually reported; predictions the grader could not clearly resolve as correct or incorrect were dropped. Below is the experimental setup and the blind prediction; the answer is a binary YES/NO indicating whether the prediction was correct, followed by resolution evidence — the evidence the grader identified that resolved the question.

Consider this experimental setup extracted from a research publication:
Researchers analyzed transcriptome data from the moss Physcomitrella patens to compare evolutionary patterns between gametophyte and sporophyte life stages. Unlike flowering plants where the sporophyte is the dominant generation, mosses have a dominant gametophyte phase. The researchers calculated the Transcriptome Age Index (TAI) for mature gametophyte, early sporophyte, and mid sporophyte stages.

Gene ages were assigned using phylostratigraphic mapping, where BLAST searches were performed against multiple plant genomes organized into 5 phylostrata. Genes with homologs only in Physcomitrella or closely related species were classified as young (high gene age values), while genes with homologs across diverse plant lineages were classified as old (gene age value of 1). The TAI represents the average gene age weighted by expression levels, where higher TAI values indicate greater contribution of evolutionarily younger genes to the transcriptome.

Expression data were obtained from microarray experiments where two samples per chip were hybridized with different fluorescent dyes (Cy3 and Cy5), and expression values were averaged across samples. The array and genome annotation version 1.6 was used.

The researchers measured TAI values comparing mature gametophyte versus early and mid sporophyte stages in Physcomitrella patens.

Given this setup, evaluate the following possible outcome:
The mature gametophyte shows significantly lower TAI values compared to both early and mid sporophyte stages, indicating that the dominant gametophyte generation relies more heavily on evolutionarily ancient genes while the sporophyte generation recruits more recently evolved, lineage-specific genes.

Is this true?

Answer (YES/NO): NO